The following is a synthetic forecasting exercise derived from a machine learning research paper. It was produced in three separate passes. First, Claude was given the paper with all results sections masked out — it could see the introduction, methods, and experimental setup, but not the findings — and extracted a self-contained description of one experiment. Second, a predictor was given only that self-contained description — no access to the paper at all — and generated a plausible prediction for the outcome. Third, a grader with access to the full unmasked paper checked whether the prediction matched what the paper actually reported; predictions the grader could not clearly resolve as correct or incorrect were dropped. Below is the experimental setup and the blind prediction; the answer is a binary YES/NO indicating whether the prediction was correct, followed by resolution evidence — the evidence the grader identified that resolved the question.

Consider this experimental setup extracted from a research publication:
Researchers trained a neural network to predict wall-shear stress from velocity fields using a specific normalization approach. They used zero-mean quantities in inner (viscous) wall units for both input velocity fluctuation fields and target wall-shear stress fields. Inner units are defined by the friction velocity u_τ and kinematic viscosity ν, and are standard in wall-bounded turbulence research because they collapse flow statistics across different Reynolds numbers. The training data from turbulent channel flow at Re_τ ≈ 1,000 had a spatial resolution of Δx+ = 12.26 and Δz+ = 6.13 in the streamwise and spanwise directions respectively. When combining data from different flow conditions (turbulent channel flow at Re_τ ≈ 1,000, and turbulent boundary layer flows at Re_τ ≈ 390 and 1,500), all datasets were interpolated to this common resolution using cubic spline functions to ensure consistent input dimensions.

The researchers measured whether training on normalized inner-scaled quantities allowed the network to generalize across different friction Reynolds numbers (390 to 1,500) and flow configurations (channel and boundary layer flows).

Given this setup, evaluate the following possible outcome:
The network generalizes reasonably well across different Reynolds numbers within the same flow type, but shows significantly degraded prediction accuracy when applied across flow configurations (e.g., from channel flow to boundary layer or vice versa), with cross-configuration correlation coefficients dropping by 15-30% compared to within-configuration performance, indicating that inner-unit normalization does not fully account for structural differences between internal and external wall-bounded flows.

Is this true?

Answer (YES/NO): NO